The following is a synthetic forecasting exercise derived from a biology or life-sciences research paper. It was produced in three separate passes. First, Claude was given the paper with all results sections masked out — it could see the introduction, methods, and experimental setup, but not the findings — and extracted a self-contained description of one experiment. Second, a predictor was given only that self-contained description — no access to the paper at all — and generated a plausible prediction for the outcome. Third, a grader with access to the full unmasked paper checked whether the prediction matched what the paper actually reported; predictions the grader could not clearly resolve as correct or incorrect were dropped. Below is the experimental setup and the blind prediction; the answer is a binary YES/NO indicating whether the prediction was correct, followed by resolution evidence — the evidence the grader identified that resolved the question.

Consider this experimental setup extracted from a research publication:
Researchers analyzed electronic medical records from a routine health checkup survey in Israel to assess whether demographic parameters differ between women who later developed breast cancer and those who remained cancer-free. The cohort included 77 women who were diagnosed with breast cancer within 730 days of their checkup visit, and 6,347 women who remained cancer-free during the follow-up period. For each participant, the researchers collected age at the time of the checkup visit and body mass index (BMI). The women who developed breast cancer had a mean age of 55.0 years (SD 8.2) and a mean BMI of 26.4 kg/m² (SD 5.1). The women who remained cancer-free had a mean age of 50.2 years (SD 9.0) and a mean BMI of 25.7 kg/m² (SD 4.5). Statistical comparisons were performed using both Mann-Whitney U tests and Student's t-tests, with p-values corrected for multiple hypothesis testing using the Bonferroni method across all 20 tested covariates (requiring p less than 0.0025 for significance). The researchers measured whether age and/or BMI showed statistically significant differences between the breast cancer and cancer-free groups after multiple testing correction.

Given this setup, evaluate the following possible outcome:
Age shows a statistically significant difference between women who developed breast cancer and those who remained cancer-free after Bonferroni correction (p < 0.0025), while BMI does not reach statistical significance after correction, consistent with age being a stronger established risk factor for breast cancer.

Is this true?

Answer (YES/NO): YES